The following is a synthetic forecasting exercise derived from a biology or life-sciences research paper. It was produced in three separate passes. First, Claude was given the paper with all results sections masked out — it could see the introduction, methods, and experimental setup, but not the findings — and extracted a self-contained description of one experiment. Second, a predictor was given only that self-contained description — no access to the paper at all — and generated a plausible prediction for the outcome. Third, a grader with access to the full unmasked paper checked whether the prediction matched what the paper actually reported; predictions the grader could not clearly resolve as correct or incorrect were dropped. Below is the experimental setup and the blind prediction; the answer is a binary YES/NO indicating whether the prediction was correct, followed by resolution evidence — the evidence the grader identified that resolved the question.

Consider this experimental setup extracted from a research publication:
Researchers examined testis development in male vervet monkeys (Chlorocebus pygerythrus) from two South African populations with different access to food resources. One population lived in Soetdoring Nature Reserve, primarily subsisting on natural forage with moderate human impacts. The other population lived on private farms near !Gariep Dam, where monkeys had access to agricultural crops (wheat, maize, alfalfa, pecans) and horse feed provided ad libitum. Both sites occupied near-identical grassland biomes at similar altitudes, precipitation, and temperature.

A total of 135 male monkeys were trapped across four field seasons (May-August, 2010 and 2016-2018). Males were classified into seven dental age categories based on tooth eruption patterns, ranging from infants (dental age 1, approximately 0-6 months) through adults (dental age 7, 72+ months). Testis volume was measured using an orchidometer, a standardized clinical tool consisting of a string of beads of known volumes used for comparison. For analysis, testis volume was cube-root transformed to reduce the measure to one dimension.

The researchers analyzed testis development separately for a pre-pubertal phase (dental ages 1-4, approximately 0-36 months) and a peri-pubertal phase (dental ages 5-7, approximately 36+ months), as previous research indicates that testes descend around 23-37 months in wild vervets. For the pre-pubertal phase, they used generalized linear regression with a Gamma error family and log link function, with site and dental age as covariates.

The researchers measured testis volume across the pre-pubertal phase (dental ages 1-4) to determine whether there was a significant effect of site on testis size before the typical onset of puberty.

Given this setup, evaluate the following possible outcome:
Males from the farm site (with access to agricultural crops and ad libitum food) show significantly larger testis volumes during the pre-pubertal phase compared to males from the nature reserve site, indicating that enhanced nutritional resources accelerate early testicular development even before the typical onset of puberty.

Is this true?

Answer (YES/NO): NO